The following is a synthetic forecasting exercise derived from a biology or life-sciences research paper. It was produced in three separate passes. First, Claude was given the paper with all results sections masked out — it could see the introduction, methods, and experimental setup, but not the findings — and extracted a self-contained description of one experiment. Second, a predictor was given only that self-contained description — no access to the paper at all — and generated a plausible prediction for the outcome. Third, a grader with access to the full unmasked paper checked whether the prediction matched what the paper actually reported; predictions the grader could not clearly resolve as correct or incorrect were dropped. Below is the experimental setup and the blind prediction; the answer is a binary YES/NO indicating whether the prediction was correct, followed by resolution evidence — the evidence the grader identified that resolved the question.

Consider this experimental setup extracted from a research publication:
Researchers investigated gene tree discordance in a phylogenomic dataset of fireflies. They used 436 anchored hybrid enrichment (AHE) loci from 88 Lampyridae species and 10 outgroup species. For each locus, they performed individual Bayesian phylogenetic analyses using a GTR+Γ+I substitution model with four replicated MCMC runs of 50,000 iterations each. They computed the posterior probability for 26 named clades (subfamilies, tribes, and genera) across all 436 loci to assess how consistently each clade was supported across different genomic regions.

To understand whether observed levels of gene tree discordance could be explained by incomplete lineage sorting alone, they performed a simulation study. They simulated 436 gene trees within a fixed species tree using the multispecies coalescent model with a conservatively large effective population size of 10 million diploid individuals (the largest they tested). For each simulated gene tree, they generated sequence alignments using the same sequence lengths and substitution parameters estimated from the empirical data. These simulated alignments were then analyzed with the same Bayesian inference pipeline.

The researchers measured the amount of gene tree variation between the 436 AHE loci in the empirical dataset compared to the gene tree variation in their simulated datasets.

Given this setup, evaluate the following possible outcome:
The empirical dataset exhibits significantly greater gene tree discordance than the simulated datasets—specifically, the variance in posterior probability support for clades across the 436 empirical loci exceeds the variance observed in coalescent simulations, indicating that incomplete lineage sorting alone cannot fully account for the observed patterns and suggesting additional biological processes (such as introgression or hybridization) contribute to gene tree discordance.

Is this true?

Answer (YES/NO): NO